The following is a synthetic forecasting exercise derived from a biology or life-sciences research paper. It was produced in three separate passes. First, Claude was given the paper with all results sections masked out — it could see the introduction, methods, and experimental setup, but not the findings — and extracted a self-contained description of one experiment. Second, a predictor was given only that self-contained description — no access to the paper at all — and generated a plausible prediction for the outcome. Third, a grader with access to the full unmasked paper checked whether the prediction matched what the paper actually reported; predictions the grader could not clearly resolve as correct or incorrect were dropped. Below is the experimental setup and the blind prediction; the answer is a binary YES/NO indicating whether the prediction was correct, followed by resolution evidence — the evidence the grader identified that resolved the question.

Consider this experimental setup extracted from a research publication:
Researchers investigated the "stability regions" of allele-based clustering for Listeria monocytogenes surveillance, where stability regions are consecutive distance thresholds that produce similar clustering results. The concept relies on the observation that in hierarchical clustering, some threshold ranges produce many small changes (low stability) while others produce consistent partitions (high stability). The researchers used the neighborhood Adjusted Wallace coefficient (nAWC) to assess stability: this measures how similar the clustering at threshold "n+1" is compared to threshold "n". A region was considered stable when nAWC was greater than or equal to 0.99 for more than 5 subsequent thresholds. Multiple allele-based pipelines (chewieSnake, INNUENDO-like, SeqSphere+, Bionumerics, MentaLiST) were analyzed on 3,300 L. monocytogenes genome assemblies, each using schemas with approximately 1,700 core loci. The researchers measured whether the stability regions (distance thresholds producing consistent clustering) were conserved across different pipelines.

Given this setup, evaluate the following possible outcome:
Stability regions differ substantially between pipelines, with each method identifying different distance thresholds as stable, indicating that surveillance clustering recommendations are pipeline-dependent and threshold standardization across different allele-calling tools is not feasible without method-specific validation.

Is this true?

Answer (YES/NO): NO